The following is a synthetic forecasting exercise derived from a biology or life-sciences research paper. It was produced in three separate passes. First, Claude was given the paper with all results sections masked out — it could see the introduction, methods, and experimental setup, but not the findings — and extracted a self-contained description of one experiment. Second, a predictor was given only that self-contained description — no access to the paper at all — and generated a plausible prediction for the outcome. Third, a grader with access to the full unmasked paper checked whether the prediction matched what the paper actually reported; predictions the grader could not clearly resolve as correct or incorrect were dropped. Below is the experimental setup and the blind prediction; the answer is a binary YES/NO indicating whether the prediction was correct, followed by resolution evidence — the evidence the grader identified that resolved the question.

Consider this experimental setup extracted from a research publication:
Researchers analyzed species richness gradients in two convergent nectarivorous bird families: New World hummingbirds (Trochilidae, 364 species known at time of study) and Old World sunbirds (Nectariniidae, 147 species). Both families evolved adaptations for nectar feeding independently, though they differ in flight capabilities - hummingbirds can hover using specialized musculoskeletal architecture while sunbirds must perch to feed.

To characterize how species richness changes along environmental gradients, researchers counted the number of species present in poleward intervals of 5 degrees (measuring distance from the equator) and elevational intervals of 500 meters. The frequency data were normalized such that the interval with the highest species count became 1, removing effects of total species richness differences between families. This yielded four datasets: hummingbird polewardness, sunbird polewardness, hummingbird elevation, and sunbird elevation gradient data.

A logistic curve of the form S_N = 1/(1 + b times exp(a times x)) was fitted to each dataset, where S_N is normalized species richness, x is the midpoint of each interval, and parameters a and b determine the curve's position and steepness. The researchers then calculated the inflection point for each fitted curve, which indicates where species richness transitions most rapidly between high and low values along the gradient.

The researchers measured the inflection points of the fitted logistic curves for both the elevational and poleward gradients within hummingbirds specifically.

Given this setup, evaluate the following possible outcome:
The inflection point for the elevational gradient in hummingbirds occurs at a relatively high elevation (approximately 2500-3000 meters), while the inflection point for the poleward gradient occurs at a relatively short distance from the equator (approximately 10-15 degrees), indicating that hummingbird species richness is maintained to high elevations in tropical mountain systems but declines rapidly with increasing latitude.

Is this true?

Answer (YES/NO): NO